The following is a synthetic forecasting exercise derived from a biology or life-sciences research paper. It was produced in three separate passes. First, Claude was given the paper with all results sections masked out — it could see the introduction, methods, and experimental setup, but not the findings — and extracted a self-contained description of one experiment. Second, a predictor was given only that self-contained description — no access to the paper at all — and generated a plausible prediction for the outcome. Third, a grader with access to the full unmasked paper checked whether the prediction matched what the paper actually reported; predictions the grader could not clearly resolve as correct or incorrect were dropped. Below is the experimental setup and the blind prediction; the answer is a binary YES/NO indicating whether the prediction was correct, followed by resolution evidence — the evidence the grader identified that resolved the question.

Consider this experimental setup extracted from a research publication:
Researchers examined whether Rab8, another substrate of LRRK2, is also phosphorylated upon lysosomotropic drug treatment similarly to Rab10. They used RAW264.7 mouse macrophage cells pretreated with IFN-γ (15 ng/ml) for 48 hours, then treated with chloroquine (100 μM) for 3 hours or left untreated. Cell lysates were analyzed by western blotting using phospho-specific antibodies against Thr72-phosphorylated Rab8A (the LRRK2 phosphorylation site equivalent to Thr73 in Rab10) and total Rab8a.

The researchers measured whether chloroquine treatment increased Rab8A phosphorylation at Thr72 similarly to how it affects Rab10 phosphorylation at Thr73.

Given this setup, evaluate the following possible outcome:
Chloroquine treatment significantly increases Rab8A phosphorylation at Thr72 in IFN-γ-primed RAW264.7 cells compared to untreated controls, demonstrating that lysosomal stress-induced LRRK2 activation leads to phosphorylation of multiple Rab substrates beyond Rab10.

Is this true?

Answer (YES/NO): YES